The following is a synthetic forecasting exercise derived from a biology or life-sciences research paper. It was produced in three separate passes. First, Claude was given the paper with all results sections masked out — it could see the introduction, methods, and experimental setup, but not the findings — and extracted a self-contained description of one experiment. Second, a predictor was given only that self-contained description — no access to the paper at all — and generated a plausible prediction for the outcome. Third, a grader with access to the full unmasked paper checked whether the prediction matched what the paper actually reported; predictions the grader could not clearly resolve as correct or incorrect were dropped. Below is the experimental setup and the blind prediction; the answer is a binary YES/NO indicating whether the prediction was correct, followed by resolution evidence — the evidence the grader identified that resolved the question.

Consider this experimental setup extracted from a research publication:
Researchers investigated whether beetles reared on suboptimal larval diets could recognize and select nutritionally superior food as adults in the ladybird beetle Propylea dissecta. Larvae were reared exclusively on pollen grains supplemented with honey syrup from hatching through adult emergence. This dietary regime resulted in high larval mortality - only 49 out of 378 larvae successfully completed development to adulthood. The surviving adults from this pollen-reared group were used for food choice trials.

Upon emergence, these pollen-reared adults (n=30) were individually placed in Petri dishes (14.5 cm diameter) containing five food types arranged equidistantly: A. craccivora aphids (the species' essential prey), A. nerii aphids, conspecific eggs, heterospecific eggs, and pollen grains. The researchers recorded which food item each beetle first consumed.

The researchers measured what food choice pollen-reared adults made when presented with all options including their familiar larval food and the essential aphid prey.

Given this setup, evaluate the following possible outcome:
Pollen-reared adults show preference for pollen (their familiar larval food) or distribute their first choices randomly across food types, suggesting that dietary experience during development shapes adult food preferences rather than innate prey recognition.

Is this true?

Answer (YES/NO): NO